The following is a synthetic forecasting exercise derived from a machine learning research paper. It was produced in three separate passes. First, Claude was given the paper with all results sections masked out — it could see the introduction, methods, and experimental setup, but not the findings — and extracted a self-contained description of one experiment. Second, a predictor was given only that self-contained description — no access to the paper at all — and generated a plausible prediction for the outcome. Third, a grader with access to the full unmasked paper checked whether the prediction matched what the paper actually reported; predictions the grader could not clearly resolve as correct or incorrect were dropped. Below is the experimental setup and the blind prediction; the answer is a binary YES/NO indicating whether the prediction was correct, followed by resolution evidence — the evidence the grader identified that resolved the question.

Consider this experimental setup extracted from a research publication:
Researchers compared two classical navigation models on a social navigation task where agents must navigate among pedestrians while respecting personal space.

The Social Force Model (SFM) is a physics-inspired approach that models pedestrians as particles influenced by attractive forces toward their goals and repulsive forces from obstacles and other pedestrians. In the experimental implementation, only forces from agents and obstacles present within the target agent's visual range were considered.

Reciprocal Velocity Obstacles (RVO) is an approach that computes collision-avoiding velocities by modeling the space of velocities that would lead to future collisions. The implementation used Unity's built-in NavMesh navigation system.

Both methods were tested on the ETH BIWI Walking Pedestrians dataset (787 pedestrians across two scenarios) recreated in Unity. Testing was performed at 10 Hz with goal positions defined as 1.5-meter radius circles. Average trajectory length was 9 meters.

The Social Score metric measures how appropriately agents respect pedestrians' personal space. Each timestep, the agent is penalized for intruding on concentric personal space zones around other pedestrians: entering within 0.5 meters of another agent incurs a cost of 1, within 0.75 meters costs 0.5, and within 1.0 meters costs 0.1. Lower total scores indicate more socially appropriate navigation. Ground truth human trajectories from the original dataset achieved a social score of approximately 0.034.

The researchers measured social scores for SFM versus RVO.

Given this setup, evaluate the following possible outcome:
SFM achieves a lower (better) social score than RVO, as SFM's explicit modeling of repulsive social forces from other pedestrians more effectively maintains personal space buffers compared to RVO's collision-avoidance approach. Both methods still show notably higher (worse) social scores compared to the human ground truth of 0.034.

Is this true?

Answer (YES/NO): YES